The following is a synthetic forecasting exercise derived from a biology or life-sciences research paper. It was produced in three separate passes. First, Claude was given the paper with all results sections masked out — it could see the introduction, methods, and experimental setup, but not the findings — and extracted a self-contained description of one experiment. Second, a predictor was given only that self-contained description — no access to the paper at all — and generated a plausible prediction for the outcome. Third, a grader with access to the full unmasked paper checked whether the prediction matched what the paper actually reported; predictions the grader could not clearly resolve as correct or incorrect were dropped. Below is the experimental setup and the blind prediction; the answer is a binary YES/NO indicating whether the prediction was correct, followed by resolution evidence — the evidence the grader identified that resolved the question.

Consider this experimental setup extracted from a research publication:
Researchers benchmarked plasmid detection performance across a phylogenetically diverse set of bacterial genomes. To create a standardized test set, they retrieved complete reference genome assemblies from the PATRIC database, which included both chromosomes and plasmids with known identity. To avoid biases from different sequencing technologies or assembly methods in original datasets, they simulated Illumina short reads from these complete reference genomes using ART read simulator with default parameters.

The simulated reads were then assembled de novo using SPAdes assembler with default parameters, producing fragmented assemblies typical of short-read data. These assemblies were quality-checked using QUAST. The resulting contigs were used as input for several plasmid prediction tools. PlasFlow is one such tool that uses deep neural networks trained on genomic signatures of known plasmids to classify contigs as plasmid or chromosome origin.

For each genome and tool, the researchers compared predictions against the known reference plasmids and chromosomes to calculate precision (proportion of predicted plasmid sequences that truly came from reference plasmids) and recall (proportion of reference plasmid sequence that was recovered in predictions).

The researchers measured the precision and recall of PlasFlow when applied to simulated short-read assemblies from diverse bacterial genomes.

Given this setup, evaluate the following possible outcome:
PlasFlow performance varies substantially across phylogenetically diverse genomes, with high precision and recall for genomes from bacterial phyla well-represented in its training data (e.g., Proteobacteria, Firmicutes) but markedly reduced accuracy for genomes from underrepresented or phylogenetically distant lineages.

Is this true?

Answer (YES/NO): NO